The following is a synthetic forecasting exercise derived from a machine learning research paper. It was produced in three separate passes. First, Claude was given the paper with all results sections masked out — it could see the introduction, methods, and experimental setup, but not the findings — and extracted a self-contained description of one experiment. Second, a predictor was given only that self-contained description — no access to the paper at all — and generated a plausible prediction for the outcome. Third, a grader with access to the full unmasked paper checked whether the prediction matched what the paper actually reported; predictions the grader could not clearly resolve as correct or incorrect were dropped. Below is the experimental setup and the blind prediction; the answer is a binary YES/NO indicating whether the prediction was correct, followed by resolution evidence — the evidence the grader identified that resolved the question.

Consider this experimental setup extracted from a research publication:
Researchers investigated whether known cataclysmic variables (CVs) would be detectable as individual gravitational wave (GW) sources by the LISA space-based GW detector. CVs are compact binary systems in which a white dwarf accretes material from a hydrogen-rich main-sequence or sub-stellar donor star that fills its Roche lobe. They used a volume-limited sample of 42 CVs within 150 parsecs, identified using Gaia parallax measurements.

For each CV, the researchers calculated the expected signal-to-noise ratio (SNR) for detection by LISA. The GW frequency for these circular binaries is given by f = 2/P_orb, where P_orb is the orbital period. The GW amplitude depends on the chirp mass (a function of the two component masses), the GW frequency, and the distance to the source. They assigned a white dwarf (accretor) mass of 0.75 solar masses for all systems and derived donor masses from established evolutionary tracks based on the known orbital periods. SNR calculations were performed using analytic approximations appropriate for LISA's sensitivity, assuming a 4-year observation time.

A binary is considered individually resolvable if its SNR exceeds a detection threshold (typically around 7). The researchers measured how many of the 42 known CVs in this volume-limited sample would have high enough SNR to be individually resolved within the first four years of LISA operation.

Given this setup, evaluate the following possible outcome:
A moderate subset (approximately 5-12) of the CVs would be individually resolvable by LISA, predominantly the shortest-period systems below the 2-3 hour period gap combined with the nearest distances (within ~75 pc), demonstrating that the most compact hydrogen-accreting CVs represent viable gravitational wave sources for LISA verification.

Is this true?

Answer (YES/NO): NO